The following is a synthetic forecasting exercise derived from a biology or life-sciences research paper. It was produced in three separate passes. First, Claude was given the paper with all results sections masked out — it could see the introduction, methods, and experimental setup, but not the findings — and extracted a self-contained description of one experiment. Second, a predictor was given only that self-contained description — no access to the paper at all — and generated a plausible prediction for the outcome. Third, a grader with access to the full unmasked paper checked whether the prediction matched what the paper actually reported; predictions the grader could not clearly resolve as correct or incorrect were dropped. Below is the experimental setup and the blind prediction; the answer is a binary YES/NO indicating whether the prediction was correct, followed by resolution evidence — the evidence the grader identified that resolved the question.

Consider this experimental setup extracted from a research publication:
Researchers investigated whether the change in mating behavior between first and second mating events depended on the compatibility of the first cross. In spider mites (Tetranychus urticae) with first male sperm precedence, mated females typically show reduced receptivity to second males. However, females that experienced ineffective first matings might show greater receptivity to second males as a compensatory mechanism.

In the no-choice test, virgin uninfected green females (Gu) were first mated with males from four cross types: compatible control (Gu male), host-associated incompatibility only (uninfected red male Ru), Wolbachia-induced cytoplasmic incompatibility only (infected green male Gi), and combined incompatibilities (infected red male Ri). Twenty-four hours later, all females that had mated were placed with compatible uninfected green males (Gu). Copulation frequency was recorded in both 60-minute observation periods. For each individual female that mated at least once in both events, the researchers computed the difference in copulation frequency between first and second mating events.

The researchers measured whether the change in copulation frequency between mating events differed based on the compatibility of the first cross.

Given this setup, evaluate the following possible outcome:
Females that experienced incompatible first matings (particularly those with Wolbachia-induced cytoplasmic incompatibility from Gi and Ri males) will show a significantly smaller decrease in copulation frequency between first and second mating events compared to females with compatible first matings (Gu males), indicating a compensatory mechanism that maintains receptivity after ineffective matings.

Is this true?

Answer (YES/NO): NO